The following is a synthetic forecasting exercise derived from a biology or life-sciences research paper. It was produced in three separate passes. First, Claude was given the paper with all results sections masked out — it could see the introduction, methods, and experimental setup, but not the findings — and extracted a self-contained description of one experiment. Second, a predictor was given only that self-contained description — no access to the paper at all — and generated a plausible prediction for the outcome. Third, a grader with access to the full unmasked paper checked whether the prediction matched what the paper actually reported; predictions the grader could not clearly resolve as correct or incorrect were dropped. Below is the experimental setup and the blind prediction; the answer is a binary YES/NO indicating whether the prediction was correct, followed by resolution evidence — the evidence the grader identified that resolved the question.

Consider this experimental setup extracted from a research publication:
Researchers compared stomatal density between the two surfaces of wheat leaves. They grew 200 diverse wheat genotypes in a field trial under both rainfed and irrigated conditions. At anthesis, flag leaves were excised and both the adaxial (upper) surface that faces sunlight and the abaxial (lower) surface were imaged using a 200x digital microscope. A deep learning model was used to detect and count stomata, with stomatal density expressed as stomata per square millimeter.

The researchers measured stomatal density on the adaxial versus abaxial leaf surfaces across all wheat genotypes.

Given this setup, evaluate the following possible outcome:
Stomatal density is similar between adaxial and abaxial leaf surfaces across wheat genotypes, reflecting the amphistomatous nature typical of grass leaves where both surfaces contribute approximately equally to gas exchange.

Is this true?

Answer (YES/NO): NO